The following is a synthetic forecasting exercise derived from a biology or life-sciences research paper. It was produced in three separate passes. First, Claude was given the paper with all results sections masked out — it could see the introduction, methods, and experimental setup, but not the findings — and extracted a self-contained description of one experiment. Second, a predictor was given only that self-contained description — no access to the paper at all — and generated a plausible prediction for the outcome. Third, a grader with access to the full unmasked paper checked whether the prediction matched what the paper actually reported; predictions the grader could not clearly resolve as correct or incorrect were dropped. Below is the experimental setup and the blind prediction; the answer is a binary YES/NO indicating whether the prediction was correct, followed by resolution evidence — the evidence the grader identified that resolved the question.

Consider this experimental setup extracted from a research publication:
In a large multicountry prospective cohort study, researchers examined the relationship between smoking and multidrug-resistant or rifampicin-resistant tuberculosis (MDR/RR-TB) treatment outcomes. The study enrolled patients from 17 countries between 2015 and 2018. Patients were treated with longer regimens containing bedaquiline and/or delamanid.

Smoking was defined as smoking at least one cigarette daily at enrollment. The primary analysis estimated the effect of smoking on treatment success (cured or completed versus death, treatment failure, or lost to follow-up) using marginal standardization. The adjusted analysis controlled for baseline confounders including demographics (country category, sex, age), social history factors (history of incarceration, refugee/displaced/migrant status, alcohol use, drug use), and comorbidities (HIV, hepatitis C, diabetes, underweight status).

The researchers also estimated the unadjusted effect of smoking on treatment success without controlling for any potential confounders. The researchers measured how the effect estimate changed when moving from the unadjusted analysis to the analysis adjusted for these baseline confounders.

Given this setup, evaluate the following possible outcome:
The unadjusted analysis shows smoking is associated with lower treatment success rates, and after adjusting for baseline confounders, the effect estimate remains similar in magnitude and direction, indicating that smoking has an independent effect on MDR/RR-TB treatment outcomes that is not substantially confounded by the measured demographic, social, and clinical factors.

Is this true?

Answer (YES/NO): YES